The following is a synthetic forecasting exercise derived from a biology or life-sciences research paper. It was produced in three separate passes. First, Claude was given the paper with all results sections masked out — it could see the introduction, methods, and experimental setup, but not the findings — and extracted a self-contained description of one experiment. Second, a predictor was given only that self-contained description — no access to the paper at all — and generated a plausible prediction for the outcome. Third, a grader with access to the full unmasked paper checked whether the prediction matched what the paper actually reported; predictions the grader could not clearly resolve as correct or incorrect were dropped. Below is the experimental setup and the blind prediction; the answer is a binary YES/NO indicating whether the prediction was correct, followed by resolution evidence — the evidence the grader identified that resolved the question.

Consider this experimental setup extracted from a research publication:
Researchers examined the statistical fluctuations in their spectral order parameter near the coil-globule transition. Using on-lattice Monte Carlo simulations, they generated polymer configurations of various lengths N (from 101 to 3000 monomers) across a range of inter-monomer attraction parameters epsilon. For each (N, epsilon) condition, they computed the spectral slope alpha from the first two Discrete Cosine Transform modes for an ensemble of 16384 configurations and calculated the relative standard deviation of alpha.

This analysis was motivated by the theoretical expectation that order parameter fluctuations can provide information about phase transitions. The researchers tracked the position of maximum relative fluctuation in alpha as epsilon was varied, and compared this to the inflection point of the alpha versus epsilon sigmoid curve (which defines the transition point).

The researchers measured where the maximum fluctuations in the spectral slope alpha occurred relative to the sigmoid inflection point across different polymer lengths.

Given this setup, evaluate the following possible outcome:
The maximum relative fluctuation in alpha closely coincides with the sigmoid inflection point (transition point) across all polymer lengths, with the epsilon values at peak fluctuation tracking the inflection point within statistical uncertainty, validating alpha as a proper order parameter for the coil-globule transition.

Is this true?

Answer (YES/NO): NO